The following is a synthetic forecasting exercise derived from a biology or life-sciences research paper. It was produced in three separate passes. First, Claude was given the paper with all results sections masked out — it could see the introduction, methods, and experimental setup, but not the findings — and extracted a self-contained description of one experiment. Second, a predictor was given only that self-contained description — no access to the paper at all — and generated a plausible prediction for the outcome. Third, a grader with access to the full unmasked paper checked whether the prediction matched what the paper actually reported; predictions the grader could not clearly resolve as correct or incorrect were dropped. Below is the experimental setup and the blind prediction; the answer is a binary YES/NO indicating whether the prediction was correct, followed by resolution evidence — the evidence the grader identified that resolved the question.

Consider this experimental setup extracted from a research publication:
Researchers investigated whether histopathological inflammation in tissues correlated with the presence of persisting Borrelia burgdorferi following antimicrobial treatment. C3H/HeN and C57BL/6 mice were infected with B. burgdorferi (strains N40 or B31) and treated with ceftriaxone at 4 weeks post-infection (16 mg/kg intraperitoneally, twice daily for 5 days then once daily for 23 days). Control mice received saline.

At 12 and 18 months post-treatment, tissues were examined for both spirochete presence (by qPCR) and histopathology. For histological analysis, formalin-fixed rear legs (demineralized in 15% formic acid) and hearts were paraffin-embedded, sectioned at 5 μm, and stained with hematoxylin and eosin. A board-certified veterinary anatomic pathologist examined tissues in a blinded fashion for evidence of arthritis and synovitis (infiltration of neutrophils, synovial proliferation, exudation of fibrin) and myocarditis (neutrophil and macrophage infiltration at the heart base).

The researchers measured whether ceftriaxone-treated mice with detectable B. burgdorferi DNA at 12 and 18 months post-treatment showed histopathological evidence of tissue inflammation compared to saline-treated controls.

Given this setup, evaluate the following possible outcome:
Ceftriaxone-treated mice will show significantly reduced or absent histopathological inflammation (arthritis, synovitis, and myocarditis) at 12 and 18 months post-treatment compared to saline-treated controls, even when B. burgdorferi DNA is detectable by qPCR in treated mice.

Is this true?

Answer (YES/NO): NO